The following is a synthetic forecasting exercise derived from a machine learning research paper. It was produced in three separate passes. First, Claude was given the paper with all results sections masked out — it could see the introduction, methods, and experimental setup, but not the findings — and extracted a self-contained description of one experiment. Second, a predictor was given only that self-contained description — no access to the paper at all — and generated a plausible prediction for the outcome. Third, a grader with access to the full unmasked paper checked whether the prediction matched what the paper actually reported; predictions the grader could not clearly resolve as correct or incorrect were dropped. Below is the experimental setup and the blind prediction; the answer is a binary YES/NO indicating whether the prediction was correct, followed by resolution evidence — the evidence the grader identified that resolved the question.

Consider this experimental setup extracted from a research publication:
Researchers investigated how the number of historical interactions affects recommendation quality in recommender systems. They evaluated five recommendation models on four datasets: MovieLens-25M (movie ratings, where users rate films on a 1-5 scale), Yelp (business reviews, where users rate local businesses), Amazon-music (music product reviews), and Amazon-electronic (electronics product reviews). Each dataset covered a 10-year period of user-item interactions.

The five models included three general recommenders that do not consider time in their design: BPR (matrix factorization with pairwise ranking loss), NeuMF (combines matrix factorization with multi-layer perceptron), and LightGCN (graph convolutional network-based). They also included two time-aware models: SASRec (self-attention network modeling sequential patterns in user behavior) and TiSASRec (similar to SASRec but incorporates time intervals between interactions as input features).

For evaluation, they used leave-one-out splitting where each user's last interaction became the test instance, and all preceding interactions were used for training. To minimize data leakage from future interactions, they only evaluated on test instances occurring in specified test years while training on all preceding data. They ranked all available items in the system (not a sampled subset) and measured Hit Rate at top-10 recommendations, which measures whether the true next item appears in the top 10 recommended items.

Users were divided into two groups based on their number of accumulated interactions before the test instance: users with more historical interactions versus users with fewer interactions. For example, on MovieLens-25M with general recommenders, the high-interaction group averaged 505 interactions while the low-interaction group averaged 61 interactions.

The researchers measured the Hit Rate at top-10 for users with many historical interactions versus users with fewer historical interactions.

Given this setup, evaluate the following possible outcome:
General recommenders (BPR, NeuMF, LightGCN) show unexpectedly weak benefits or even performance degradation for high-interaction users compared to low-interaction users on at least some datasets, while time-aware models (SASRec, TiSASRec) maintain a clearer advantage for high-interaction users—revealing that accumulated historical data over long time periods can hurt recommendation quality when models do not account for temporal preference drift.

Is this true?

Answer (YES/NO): NO